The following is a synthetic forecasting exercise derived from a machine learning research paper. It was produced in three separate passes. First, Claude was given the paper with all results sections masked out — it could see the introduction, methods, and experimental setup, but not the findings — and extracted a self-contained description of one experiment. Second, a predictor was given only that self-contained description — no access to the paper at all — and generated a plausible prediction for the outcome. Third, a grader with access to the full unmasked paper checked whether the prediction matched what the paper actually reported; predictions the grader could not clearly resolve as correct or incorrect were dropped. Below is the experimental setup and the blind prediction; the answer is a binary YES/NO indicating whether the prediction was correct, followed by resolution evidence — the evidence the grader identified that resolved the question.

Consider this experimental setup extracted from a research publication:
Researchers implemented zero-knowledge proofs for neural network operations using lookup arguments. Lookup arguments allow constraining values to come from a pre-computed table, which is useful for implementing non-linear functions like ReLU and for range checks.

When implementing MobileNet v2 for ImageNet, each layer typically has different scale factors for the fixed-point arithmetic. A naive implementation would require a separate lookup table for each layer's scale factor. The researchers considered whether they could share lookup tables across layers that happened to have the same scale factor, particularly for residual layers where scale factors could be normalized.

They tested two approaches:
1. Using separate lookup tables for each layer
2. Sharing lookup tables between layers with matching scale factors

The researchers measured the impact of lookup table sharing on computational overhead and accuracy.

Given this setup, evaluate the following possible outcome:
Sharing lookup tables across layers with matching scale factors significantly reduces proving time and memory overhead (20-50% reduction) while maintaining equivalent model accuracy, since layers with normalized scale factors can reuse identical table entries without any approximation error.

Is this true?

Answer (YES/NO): NO